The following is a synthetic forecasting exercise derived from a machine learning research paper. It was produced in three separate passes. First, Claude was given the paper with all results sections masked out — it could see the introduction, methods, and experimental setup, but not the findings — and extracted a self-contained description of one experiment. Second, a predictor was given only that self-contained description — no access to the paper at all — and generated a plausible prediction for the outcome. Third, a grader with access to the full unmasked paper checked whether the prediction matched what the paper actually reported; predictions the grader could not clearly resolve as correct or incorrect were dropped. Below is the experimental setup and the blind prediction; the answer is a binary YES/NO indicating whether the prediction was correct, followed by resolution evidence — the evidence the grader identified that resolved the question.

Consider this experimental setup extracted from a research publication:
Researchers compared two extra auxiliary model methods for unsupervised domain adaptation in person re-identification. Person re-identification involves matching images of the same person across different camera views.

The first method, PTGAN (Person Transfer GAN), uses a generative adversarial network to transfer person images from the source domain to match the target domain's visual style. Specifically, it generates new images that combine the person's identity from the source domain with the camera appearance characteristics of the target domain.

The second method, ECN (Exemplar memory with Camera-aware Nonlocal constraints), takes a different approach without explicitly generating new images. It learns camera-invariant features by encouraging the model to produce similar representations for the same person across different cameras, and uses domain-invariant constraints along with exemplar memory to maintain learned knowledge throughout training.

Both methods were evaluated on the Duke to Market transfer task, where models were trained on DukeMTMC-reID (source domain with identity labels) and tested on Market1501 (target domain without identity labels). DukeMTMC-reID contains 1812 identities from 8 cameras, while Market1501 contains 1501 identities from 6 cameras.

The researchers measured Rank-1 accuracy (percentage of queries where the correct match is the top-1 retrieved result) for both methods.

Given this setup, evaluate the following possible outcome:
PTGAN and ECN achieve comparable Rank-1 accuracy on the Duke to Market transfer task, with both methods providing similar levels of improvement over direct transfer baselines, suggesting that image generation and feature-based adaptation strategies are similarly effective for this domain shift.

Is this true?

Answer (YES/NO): NO